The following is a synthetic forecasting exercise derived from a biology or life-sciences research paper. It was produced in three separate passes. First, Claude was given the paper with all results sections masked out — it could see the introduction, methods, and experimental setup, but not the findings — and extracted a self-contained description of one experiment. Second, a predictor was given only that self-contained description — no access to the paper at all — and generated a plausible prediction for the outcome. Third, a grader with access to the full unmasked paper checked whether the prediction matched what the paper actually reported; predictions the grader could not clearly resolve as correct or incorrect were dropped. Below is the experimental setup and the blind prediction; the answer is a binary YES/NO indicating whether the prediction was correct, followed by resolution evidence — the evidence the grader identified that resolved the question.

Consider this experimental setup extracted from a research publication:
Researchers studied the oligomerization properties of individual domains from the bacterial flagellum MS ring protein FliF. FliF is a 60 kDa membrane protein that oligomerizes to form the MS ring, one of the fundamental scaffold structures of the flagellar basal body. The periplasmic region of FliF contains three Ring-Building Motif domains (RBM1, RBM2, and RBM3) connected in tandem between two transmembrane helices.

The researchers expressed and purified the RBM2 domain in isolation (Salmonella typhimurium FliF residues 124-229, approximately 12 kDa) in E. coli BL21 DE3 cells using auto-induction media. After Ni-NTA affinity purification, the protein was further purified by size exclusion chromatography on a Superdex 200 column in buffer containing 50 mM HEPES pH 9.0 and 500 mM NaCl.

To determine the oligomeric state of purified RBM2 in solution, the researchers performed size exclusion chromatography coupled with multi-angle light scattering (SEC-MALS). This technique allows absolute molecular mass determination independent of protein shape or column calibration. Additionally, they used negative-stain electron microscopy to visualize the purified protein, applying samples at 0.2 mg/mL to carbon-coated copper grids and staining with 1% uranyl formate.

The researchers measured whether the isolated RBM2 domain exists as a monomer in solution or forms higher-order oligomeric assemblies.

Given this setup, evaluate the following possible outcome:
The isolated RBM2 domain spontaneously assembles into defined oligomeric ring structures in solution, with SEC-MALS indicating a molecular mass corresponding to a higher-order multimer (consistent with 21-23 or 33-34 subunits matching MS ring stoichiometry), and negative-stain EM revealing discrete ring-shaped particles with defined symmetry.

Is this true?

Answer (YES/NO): YES